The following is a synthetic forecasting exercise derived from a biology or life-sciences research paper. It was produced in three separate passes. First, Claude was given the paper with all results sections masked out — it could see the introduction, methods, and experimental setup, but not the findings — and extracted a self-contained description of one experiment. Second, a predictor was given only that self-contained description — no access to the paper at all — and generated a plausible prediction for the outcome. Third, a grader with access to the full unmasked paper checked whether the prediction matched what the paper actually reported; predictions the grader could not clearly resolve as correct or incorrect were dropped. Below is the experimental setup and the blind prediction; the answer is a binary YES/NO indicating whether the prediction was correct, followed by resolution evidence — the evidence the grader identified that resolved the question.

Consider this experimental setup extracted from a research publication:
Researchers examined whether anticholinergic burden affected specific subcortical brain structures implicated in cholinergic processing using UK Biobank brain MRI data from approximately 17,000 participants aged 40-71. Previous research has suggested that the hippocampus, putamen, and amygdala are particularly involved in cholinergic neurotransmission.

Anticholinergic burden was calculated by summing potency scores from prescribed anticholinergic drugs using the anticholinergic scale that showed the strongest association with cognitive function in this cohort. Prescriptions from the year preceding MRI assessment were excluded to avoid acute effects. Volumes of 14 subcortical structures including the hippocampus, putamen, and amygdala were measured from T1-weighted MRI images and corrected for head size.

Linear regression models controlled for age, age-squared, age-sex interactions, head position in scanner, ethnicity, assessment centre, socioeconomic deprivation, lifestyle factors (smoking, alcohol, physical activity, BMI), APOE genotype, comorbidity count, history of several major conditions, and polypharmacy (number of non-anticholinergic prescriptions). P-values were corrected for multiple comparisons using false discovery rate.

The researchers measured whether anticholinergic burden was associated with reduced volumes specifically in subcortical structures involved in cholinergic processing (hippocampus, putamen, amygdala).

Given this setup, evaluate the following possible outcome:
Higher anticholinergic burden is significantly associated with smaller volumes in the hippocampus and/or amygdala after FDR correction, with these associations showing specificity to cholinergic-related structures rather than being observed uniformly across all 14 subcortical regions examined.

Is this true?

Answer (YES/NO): NO